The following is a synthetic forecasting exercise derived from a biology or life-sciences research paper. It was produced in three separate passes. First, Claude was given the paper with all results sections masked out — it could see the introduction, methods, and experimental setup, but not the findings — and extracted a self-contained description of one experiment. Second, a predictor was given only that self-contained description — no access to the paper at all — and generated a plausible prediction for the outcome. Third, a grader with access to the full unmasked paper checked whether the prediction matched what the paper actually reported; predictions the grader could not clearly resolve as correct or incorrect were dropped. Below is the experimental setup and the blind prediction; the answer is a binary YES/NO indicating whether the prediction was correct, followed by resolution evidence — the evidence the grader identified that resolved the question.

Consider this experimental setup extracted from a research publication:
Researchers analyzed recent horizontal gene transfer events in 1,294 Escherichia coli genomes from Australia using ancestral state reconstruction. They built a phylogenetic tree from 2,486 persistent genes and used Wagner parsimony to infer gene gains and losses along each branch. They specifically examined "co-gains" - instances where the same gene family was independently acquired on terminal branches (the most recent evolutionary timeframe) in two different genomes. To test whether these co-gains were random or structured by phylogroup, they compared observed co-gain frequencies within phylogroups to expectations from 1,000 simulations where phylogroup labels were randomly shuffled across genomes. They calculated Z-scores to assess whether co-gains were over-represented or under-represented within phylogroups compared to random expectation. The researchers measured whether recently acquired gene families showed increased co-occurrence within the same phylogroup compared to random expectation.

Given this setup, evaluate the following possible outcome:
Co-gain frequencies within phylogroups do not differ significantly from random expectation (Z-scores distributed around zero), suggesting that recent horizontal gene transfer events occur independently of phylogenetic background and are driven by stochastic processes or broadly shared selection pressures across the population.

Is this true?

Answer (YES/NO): NO